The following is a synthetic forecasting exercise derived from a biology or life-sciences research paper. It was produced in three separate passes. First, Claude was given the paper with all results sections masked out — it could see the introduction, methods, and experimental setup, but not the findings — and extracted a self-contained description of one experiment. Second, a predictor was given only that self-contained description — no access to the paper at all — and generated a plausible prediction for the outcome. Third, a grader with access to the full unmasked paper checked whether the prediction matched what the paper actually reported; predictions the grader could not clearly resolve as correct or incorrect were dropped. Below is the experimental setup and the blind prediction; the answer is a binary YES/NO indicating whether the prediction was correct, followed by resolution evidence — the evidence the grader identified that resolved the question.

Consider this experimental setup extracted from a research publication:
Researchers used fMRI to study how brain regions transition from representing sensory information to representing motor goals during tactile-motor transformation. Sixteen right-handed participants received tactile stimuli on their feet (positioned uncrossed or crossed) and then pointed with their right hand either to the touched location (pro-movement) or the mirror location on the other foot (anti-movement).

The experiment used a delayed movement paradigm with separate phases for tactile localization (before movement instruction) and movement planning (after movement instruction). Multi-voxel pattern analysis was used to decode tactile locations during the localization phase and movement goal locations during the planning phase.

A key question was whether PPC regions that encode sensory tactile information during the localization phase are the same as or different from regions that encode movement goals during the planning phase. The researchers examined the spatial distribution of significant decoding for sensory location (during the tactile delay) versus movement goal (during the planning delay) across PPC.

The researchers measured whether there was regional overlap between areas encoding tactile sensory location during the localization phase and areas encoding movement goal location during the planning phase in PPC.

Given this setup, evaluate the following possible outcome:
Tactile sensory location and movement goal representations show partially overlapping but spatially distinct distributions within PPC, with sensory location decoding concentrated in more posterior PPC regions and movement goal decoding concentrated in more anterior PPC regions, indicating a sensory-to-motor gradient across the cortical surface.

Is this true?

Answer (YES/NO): NO